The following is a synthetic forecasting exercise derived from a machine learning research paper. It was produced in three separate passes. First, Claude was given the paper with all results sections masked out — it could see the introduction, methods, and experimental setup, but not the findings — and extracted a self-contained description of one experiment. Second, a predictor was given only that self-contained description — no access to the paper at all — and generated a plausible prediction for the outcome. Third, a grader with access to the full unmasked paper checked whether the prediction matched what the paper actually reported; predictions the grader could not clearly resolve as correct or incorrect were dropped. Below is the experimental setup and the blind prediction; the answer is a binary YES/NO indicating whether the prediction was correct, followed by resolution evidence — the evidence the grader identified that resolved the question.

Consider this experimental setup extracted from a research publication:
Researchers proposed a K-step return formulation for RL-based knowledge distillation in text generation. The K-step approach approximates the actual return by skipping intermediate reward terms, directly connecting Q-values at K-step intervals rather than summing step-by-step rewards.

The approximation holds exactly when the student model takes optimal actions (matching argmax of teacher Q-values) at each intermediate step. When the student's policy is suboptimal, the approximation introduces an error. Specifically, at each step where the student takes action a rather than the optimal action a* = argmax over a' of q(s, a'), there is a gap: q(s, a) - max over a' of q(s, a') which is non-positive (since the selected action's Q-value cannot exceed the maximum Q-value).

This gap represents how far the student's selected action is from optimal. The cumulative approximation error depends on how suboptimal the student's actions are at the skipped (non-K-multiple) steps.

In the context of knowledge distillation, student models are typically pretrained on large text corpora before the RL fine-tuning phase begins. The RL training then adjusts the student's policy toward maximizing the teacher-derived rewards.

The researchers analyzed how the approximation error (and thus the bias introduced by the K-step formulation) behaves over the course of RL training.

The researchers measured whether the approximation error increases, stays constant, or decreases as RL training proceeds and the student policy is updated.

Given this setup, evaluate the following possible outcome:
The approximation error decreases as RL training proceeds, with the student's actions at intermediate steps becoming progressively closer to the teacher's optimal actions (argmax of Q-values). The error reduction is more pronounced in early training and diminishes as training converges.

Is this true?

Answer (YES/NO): NO